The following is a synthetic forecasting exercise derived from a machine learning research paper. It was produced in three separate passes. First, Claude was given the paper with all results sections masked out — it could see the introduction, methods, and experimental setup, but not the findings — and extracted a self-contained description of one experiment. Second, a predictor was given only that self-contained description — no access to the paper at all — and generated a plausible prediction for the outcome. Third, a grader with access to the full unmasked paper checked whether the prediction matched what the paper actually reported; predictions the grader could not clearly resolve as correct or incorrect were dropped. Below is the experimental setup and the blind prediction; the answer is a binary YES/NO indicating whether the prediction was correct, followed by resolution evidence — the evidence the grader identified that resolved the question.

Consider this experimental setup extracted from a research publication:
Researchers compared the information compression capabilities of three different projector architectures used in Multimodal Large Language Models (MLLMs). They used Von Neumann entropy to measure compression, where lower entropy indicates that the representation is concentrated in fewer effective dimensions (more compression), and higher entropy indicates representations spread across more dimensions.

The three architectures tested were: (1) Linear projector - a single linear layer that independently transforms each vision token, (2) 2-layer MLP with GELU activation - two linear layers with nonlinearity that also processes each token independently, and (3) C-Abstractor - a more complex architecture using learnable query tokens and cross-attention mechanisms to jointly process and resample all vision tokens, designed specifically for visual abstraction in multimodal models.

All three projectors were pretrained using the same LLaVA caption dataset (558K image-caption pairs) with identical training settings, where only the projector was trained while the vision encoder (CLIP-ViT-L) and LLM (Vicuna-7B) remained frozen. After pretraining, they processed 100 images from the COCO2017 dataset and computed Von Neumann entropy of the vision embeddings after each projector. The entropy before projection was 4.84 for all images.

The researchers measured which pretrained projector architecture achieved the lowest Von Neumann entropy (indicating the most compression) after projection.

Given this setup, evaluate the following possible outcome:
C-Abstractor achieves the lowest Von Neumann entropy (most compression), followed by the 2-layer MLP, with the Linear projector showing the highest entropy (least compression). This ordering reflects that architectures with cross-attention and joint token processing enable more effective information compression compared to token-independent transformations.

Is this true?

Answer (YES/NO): NO